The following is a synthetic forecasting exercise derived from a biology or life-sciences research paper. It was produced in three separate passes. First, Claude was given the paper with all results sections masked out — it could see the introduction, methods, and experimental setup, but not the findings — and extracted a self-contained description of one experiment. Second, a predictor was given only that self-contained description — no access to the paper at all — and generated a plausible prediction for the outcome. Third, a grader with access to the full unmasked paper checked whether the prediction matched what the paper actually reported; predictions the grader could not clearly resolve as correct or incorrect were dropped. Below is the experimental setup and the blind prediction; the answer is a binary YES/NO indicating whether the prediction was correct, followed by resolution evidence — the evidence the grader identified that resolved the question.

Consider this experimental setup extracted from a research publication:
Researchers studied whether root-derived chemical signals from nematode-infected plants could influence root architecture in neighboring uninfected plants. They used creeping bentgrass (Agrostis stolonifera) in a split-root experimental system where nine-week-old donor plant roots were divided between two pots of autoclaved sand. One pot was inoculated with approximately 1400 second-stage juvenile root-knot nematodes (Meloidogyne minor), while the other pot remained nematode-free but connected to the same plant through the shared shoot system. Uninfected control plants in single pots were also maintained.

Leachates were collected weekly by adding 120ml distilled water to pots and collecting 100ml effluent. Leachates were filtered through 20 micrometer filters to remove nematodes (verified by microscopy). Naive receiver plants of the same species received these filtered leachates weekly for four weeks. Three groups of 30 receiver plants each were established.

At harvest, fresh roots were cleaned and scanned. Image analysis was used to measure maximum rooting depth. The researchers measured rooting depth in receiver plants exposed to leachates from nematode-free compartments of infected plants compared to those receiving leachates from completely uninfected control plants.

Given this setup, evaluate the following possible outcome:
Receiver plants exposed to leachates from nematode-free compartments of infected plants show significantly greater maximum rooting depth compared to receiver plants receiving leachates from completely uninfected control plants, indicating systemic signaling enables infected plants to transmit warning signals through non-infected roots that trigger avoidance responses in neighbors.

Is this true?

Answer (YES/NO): YES